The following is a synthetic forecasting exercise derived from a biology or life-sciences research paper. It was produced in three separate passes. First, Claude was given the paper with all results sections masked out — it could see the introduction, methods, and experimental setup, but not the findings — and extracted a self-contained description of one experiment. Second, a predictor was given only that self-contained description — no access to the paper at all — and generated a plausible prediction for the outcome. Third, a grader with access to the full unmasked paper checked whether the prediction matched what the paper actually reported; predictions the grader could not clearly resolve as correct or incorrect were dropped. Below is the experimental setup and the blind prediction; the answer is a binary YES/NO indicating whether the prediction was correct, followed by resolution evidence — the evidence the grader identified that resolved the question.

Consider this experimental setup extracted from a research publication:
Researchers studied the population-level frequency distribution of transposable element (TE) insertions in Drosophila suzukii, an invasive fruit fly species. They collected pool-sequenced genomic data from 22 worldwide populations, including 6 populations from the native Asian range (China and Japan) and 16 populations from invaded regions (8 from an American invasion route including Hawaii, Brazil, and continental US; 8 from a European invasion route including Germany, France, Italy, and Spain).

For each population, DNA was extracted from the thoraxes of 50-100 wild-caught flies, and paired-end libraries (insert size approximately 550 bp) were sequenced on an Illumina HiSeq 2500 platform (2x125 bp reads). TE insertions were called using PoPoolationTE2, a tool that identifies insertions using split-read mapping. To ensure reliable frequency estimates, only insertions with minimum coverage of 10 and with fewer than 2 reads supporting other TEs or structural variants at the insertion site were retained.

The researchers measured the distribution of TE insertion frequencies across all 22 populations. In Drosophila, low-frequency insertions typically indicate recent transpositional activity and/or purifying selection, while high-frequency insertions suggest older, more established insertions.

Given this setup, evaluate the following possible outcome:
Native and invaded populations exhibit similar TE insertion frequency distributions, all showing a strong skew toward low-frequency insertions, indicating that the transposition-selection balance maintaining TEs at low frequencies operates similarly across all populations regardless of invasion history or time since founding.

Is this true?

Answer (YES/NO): NO